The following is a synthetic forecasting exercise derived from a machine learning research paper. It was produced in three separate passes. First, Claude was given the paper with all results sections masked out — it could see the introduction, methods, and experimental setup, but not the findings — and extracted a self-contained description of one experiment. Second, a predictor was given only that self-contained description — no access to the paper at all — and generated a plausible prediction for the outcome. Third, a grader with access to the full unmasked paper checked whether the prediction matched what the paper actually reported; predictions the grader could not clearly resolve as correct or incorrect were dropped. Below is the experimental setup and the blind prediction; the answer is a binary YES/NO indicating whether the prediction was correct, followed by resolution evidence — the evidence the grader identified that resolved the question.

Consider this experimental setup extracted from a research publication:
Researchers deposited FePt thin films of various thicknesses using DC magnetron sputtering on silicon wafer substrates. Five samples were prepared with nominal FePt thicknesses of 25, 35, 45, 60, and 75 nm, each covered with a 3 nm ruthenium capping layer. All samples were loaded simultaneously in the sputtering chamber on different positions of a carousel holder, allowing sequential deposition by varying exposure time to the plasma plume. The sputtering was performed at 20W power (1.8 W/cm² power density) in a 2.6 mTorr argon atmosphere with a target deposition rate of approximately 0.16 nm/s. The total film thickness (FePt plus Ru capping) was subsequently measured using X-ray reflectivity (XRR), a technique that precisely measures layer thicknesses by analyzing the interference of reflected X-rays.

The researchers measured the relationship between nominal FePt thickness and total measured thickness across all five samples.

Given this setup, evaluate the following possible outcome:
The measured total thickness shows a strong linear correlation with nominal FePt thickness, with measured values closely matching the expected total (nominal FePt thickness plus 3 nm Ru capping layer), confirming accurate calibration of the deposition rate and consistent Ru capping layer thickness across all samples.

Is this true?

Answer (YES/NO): NO